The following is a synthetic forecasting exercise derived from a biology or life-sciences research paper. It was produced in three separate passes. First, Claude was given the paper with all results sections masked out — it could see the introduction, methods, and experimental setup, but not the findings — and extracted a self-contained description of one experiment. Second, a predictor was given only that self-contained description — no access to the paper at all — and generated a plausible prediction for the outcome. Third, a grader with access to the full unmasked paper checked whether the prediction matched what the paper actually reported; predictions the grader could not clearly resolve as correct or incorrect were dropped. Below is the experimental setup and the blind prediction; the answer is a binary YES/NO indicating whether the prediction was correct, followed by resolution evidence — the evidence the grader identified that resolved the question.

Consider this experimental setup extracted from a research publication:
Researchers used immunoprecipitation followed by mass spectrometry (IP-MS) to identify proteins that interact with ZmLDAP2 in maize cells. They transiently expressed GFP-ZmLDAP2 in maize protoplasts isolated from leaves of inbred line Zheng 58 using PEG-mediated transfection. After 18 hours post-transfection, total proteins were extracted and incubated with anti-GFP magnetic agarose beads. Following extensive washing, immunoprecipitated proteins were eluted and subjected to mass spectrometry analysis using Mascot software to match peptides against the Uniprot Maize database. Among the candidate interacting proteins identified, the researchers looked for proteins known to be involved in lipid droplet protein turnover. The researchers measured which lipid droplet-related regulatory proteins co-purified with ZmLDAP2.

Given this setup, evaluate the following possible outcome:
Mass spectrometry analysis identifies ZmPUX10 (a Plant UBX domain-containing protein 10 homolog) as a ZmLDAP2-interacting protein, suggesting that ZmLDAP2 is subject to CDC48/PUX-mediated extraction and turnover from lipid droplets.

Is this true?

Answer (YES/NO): YES